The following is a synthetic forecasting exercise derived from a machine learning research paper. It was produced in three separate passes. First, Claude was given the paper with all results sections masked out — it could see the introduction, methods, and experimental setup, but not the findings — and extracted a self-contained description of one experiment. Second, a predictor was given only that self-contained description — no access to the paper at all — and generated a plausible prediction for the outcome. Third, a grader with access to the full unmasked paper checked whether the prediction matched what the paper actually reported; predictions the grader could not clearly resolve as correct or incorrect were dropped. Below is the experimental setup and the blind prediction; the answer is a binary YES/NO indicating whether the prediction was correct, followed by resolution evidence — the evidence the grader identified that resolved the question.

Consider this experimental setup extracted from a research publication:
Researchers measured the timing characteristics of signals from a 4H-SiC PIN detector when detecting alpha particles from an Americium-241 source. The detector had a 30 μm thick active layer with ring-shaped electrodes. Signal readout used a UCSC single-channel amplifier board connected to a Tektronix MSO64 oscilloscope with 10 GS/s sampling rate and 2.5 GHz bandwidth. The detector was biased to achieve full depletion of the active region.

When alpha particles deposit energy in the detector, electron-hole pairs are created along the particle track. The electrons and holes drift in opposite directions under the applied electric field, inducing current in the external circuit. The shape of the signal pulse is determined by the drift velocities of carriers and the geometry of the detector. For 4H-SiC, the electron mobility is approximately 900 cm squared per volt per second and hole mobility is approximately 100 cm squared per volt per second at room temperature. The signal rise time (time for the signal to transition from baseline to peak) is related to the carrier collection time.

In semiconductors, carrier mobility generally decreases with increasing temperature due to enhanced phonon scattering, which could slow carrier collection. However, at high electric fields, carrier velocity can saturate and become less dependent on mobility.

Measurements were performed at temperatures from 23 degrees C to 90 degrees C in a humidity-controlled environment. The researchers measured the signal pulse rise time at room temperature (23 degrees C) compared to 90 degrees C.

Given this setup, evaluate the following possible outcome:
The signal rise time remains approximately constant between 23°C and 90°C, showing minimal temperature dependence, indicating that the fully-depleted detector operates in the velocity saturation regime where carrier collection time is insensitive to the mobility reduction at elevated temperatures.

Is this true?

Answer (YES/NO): NO